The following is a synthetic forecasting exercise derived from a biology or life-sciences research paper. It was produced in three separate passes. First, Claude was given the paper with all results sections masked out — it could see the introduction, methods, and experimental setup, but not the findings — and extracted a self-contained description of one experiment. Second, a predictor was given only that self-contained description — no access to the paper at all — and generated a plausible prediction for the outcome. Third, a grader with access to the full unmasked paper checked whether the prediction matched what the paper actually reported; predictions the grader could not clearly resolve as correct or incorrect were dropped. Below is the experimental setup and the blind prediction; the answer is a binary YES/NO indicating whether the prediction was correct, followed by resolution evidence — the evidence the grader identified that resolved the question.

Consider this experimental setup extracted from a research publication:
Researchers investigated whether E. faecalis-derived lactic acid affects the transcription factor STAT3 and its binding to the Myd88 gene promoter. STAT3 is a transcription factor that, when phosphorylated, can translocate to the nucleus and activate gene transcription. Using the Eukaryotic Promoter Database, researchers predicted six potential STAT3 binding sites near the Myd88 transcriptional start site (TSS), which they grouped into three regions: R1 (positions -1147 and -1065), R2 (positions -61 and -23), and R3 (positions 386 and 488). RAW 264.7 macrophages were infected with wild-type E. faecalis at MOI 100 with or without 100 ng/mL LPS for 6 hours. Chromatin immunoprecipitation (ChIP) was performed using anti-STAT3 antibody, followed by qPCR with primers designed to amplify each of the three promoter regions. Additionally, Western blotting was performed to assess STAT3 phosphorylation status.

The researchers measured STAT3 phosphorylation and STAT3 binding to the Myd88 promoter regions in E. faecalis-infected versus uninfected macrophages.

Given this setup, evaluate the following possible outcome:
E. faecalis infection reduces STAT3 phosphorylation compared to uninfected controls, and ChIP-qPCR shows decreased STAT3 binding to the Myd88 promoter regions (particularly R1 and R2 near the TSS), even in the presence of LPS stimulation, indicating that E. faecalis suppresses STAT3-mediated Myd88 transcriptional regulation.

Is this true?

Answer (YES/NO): YES